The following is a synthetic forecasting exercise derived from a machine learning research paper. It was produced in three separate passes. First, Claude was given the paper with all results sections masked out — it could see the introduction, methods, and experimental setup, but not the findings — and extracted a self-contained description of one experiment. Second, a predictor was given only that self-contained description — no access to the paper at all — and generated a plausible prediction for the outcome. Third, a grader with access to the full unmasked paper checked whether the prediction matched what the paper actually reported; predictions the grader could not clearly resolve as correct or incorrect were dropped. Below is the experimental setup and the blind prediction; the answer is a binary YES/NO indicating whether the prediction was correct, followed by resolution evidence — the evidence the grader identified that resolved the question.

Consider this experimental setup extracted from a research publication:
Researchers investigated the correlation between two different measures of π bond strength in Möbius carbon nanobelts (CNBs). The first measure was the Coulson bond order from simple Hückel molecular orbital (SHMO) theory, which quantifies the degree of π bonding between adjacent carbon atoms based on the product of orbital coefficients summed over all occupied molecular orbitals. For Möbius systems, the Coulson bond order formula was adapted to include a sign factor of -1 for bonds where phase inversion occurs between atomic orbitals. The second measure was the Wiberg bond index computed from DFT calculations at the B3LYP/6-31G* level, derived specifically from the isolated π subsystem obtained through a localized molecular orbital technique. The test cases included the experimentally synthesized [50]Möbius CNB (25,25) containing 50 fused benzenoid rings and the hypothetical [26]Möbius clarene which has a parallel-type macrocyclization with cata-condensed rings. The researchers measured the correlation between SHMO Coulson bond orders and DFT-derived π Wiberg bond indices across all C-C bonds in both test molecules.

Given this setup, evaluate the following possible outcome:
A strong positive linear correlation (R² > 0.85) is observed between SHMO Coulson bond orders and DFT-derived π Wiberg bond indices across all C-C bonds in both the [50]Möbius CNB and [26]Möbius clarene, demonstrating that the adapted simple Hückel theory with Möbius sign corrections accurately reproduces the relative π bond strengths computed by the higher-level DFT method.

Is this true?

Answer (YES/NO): YES